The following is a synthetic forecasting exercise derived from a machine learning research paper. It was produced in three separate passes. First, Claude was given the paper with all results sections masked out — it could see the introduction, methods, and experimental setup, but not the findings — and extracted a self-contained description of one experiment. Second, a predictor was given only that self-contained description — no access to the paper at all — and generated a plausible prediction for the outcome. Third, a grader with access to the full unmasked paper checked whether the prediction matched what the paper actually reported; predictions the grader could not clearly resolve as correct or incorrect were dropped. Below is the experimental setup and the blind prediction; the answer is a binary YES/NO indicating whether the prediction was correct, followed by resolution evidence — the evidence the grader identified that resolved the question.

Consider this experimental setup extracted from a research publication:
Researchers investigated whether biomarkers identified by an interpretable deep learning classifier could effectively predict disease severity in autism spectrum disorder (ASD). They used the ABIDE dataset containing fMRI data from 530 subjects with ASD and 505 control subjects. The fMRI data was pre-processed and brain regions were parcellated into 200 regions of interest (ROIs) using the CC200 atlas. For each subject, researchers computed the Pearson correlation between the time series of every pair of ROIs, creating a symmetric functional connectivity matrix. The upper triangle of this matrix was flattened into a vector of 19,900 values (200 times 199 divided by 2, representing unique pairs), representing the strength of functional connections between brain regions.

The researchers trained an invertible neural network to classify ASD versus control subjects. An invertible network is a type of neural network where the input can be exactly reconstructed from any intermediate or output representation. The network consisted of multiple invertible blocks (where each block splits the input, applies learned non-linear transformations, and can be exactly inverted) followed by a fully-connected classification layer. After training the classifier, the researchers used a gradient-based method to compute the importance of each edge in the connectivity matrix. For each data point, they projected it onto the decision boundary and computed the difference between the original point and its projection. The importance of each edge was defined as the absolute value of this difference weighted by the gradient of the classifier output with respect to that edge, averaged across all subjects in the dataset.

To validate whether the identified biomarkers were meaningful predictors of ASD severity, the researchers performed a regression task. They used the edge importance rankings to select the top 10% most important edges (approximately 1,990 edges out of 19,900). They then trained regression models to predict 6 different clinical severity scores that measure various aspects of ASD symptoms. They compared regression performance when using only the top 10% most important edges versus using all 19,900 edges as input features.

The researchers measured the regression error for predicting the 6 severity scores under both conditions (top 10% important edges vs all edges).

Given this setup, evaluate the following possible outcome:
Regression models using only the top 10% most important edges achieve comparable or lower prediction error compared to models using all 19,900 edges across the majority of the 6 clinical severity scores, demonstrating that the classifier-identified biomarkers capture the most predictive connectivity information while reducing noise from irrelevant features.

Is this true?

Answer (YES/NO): YES